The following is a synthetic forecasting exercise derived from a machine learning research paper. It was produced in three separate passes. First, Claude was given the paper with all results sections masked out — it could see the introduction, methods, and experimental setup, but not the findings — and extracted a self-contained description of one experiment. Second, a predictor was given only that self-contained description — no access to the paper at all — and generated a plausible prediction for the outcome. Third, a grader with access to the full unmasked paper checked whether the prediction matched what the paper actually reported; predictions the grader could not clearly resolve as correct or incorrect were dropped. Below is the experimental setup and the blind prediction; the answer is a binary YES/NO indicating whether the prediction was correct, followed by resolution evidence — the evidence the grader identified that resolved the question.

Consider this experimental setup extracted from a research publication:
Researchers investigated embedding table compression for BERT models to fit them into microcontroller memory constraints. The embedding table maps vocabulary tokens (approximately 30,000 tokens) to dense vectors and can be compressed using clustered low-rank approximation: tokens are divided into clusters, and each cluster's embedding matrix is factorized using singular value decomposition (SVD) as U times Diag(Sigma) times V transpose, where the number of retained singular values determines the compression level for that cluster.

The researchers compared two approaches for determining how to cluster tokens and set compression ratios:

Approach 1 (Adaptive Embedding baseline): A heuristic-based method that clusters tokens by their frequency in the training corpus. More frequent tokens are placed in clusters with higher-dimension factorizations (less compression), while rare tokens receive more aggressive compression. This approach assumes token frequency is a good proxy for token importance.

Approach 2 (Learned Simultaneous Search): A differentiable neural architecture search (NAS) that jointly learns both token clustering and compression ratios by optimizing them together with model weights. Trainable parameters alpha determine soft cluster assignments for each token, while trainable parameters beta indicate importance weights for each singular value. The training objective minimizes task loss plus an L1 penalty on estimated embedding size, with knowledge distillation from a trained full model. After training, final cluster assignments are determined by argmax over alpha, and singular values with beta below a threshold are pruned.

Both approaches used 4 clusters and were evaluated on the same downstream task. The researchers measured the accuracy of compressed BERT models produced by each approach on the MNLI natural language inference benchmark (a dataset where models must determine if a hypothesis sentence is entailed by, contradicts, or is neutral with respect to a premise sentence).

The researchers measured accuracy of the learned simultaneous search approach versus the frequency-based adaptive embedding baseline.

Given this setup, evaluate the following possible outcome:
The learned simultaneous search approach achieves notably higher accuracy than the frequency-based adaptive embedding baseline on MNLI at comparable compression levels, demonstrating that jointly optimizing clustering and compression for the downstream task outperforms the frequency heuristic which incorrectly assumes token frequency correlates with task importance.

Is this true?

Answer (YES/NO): NO